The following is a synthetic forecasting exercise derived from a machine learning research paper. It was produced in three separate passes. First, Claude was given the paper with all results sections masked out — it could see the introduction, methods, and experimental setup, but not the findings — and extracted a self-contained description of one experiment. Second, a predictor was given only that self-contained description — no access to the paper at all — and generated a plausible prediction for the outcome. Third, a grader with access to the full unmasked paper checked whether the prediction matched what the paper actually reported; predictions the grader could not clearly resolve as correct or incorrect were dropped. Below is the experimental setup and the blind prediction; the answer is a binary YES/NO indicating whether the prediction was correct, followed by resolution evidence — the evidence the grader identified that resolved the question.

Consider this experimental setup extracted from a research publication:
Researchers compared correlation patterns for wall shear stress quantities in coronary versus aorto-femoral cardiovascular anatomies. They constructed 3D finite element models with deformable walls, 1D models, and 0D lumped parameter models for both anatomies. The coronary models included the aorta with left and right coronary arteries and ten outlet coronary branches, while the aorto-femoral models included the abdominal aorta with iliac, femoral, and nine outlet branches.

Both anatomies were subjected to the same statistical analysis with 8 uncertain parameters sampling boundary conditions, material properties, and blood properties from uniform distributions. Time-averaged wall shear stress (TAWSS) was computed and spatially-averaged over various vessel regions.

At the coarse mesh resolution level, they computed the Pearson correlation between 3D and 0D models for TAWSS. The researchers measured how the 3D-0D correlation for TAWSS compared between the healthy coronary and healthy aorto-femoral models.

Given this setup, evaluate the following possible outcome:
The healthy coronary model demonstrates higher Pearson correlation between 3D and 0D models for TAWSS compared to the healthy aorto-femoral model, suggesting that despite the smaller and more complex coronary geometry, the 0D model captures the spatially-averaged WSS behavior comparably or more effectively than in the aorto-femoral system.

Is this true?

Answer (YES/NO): YES